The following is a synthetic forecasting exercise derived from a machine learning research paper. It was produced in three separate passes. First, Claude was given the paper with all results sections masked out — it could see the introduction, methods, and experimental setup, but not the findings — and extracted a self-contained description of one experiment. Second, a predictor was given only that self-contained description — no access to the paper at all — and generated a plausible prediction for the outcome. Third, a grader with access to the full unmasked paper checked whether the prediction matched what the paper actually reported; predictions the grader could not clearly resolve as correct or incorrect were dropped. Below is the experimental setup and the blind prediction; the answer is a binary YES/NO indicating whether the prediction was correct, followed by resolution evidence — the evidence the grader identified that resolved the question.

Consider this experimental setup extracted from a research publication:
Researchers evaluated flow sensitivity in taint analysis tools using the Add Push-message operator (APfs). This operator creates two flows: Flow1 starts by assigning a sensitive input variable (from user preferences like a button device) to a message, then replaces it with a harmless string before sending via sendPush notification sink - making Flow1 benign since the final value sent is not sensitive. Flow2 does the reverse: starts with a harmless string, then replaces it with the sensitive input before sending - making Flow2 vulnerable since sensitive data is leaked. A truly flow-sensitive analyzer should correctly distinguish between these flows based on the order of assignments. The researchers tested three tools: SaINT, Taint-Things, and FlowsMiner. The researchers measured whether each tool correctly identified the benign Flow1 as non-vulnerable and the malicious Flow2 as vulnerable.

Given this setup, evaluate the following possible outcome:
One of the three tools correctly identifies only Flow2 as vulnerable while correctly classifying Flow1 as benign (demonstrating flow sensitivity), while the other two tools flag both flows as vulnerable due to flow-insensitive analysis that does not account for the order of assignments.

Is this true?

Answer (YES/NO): NO